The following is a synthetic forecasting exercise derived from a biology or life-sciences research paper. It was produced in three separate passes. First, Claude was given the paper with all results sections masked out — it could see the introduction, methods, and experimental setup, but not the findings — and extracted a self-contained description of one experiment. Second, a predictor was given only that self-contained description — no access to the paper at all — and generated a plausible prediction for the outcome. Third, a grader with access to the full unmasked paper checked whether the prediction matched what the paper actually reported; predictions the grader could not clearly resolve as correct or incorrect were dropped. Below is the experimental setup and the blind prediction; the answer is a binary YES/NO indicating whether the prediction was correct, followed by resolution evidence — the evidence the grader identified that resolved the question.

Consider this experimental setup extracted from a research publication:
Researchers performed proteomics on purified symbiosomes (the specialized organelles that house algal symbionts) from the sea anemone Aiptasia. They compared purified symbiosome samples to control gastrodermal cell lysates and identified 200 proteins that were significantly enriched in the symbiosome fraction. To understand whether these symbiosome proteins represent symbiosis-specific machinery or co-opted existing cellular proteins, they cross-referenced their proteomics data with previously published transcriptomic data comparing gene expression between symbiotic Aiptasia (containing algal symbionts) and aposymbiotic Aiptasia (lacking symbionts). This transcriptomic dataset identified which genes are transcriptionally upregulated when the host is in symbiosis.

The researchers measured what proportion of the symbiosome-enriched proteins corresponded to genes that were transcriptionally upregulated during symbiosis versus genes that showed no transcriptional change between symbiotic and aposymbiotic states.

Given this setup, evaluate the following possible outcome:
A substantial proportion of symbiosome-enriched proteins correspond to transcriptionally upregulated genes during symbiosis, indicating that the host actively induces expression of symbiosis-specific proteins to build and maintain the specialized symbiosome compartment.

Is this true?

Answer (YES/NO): NO